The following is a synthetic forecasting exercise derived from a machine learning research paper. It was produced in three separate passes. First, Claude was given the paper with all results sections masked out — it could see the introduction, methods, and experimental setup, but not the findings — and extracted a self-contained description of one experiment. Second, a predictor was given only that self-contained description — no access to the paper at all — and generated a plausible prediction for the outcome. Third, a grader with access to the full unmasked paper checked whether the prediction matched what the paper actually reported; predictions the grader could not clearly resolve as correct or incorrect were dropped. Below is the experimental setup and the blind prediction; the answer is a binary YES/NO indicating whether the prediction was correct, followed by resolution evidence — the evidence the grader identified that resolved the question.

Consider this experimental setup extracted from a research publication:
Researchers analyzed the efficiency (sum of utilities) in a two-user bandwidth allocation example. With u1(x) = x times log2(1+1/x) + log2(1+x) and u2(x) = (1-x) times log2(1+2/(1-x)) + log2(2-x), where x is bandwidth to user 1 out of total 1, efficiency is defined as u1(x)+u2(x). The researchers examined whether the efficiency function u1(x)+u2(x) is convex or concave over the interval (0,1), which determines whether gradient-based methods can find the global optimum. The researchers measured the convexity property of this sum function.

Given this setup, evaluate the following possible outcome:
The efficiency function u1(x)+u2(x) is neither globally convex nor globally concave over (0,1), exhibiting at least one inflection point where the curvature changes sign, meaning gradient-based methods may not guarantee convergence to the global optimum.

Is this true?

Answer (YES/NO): NO